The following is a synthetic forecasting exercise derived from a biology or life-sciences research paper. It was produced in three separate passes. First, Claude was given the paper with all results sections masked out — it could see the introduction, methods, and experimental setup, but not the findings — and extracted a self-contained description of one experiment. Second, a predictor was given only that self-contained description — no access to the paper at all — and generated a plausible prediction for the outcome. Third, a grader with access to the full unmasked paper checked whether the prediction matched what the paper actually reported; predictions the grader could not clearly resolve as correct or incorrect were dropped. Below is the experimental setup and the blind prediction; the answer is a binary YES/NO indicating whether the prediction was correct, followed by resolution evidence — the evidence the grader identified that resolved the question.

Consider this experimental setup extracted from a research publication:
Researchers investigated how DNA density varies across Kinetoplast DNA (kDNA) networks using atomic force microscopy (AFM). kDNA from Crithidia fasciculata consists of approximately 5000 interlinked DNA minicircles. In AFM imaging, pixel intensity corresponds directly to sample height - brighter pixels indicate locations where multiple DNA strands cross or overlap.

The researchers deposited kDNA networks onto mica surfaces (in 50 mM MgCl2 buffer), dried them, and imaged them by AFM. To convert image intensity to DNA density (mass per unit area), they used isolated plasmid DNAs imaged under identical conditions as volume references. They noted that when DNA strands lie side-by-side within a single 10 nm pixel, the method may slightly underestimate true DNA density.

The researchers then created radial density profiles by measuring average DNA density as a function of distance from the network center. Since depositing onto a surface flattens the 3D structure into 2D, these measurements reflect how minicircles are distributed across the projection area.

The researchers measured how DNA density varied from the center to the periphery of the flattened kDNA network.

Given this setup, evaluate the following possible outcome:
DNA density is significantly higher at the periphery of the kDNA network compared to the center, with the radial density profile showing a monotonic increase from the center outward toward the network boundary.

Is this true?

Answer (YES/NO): NO